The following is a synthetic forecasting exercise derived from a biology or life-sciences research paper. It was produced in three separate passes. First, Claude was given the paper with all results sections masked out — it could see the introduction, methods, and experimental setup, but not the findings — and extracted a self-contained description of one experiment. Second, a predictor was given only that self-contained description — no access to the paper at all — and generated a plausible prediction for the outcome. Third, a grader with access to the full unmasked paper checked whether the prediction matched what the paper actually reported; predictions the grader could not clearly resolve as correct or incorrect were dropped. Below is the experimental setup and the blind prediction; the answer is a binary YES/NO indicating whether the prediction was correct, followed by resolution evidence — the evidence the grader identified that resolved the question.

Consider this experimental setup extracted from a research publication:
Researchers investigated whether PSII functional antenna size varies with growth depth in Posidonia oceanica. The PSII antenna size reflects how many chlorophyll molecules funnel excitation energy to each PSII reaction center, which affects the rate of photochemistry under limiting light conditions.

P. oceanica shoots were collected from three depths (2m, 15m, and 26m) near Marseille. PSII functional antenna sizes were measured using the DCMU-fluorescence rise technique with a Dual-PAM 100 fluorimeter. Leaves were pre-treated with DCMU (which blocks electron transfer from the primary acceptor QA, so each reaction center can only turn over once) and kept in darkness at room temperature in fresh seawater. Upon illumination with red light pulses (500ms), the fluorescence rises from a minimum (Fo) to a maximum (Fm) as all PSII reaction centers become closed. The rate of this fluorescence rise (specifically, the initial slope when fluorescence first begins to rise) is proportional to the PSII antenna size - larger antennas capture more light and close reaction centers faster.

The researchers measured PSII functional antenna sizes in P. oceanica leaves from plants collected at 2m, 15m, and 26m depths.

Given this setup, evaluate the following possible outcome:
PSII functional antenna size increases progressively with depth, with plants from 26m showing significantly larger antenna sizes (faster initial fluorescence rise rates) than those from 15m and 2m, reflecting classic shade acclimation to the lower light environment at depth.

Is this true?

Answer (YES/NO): NO